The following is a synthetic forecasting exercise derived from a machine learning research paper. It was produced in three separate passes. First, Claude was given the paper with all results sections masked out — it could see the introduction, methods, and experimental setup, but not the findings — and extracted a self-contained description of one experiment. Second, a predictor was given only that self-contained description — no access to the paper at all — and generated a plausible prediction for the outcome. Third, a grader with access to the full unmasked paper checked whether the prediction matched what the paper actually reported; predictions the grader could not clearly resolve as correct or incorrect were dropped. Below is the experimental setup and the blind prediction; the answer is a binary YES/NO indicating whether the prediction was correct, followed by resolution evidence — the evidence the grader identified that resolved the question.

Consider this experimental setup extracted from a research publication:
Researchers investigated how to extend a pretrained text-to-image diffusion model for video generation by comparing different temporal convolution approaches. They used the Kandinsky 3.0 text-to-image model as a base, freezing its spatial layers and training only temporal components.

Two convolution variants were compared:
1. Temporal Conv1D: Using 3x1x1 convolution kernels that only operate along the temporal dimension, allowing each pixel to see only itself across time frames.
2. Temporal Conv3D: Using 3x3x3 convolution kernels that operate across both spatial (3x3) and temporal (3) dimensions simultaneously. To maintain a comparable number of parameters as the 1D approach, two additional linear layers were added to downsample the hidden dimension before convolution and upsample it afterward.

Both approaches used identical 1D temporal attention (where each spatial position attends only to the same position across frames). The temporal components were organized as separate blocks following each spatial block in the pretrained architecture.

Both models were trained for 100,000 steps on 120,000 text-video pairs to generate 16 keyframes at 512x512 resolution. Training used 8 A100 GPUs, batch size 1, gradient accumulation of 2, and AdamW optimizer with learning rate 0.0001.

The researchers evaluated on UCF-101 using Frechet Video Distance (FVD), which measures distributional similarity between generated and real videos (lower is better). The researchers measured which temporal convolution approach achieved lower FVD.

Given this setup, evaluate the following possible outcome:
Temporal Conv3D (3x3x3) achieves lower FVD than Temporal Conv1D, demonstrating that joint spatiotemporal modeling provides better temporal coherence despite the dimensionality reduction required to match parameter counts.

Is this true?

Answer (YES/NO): NO